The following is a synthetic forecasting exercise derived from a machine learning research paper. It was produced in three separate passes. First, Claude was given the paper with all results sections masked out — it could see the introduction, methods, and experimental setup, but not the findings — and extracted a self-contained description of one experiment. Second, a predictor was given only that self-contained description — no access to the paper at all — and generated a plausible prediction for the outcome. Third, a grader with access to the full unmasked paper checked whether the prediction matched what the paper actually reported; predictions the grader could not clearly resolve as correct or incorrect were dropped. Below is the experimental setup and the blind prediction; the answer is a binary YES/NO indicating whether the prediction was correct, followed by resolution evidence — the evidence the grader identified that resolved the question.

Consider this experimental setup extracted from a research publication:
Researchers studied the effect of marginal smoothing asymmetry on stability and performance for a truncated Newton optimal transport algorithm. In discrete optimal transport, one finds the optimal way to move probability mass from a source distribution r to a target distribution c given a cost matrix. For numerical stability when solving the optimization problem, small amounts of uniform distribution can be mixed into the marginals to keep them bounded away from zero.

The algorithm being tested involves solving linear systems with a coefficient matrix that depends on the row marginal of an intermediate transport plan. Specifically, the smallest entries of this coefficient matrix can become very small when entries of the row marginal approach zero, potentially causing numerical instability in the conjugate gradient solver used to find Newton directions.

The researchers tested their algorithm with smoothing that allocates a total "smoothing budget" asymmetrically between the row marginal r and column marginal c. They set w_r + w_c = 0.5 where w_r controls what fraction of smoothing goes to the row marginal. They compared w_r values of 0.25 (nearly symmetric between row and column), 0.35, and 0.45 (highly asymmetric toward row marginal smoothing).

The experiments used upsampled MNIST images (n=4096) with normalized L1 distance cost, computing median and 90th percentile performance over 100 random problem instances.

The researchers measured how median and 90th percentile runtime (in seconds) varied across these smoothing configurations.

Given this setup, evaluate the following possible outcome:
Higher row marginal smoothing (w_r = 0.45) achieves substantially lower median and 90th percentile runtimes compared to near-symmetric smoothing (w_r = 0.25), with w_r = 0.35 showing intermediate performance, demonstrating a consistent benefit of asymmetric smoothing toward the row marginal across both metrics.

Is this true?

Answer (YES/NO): NO